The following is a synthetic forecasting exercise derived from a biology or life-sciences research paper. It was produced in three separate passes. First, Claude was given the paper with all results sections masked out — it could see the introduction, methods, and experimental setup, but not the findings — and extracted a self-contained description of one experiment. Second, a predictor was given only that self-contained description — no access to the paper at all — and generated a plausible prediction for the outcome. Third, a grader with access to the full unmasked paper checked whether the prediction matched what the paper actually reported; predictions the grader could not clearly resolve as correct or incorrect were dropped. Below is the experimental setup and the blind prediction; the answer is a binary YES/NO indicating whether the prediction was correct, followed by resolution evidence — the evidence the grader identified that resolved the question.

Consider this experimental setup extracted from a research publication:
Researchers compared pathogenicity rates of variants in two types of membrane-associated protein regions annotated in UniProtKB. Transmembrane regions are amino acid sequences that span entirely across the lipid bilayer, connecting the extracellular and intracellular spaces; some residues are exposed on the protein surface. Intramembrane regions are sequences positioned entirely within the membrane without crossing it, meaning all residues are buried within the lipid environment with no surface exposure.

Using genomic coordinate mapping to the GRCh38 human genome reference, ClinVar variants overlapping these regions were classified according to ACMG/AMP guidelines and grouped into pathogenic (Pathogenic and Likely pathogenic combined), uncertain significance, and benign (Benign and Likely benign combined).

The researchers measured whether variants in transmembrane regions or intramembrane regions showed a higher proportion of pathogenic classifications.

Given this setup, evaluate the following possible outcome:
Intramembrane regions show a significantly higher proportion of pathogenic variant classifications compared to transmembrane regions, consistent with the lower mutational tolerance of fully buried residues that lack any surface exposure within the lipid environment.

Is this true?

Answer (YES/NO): YES